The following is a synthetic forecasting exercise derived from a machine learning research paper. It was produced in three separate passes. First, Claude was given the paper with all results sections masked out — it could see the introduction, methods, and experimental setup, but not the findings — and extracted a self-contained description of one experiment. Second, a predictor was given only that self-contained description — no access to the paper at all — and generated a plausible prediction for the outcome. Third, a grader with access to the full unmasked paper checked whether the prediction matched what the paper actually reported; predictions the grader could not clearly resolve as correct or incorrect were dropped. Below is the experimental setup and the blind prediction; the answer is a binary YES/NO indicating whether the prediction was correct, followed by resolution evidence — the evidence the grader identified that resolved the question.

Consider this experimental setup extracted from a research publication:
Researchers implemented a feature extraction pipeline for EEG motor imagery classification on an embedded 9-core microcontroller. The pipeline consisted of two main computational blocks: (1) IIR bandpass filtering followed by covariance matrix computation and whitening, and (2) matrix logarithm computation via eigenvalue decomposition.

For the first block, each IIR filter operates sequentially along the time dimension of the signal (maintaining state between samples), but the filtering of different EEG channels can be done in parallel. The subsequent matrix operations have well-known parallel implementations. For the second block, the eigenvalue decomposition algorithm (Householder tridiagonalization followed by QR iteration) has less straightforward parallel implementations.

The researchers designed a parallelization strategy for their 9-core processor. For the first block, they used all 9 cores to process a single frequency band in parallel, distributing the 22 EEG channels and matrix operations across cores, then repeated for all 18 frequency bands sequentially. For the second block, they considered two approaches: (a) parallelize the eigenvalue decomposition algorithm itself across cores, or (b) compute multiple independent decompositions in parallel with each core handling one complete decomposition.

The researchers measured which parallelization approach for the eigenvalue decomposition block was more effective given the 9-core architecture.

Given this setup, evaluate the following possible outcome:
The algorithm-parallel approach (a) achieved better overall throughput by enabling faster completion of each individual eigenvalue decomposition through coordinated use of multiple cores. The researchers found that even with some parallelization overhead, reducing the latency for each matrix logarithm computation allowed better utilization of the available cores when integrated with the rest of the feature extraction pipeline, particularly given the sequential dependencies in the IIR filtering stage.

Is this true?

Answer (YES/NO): NO